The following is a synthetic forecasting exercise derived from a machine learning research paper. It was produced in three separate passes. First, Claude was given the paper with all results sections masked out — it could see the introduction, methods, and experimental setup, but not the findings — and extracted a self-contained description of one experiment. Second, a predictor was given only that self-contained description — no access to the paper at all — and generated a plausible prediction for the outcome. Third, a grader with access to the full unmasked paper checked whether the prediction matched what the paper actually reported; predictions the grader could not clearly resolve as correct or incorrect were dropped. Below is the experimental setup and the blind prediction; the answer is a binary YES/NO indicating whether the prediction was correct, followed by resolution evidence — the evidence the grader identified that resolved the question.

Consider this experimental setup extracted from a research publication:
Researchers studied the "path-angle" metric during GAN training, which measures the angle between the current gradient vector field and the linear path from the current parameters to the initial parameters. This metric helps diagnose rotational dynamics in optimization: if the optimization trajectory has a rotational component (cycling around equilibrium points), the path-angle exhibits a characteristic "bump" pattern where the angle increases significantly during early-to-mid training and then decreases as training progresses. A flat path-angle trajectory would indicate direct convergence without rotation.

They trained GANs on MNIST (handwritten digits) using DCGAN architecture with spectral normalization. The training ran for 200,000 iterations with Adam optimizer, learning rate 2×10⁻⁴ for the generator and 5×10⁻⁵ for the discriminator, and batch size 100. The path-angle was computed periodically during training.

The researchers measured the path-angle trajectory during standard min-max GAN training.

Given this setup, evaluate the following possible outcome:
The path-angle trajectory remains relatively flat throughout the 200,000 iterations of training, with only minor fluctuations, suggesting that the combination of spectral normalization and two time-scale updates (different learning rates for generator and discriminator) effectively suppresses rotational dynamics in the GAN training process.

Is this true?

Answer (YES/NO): NO